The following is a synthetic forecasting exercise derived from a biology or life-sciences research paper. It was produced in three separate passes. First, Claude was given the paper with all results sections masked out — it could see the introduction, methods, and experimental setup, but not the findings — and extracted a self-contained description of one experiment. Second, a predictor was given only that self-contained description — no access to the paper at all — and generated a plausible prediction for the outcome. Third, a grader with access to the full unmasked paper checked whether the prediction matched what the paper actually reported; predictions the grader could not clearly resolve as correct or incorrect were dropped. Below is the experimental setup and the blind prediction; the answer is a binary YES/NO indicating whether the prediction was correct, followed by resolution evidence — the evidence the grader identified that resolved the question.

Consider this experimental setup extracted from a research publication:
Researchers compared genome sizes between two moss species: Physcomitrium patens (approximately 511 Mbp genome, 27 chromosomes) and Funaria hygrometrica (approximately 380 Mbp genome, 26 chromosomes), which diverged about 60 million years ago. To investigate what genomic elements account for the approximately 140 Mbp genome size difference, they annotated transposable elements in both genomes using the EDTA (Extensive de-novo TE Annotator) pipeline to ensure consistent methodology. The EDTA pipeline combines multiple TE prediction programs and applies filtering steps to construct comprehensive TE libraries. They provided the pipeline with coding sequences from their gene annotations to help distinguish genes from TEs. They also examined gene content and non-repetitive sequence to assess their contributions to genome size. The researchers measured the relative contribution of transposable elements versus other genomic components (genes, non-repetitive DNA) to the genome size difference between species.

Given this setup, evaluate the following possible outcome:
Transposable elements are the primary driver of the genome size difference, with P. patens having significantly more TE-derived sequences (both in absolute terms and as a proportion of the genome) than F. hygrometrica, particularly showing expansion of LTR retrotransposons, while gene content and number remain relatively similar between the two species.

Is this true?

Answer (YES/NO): NO